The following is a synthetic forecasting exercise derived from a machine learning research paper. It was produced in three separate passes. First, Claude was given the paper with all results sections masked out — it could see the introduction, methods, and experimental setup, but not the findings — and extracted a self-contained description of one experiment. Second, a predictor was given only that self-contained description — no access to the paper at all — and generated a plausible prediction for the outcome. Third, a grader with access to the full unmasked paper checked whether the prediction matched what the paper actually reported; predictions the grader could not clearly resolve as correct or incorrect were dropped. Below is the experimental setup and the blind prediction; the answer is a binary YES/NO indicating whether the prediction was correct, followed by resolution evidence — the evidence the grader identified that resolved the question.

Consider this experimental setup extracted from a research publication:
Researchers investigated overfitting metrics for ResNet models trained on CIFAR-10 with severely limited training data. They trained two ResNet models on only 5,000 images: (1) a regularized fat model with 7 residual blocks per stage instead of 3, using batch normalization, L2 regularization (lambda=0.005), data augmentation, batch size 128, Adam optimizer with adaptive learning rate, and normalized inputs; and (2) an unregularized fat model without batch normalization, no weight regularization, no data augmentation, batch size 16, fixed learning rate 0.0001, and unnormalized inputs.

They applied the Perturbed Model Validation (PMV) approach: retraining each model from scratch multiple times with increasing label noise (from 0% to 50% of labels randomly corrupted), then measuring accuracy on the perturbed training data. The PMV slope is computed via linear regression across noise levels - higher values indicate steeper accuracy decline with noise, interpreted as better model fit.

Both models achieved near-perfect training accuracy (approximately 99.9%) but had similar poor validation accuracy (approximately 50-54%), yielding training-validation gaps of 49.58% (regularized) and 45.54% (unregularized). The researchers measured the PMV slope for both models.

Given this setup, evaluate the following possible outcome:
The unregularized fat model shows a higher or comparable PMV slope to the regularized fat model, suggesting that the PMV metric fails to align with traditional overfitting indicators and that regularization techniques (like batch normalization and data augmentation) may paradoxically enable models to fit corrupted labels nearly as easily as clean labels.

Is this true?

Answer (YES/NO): YES